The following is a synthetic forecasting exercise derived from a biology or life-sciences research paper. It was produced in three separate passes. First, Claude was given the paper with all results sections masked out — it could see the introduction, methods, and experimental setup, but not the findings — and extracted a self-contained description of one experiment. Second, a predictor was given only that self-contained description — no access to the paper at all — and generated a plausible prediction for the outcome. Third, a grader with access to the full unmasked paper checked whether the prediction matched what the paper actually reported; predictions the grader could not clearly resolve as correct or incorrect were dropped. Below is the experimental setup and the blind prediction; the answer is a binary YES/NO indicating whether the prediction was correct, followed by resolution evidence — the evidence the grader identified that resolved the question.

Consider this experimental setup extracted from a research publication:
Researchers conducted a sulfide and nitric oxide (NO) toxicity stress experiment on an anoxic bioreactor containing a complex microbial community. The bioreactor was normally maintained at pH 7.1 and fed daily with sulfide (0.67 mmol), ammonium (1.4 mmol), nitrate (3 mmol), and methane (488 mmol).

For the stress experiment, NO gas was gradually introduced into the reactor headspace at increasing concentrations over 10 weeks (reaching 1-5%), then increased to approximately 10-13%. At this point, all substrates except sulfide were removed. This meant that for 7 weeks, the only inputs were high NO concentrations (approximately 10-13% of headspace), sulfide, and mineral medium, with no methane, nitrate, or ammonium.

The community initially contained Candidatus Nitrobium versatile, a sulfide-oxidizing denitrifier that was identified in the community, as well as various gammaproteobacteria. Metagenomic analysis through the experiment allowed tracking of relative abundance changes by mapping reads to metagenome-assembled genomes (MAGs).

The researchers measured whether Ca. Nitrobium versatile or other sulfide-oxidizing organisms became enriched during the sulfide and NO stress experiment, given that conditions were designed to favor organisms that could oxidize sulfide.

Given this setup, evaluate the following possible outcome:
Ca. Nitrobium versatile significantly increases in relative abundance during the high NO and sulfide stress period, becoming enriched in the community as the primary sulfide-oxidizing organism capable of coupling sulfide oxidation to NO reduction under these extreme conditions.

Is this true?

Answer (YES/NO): NO